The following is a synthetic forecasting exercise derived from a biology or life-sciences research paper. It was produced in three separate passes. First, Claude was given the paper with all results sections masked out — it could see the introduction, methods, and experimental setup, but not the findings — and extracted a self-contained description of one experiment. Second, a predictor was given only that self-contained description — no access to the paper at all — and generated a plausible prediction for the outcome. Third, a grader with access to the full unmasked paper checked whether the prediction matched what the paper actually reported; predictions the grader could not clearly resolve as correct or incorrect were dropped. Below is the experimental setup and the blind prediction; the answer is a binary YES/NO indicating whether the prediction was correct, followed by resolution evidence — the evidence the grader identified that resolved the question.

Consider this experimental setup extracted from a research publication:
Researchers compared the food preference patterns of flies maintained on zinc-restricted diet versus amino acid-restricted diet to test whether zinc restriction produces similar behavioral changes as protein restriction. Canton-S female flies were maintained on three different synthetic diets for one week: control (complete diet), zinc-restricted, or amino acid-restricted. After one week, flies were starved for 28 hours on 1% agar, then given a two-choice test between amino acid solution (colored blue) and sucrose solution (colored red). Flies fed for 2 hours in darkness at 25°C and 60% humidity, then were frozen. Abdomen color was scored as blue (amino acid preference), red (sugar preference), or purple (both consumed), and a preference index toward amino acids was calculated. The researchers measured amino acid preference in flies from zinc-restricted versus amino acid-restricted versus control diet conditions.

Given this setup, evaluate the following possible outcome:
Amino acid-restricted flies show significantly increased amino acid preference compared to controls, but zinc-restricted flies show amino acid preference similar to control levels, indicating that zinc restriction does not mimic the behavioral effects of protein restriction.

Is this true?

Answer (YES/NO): NO